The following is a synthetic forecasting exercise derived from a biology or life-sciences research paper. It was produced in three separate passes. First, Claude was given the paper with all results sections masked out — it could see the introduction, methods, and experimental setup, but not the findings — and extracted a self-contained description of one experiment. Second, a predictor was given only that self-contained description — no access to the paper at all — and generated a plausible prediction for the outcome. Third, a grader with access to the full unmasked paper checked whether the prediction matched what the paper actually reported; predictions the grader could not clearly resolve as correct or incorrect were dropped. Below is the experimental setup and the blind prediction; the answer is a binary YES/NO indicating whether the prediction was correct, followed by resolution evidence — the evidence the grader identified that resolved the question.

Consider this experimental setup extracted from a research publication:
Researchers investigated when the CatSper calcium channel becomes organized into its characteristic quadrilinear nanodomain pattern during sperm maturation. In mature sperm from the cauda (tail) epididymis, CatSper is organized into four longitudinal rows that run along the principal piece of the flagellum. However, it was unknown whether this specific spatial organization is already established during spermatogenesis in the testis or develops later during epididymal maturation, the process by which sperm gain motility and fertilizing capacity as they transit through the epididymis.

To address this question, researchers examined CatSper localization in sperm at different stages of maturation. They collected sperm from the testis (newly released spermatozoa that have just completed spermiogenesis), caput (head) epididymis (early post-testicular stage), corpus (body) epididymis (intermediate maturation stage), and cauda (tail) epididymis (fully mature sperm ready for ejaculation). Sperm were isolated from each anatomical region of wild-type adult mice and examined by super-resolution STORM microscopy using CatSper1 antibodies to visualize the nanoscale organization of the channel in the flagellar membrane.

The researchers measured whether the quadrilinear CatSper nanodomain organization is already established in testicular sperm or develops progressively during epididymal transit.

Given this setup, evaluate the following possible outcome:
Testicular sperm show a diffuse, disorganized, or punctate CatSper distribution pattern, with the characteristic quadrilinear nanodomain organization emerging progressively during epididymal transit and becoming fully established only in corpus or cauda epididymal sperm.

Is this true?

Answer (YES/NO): NO